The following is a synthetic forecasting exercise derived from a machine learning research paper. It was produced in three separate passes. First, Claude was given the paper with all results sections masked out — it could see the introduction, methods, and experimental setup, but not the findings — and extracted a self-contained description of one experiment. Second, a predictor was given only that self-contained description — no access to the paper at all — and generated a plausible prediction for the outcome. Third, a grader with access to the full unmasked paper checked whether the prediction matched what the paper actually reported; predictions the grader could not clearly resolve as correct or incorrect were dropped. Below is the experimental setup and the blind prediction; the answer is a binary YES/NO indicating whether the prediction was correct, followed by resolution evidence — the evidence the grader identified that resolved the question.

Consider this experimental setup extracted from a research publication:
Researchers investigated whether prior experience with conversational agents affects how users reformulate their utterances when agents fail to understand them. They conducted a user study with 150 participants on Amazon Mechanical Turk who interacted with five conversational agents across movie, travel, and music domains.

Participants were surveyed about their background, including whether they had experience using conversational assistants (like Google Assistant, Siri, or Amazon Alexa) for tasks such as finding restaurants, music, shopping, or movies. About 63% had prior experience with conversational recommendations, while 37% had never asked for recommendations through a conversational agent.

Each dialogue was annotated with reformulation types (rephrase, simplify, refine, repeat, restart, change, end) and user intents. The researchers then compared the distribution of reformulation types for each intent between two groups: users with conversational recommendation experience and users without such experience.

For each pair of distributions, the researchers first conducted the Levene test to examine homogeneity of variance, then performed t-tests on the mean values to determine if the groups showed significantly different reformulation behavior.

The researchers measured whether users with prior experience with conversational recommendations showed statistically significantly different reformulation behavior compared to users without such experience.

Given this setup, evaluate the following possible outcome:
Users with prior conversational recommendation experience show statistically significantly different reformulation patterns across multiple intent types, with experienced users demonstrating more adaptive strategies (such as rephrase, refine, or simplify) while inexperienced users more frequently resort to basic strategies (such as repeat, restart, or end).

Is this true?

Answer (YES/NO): NO